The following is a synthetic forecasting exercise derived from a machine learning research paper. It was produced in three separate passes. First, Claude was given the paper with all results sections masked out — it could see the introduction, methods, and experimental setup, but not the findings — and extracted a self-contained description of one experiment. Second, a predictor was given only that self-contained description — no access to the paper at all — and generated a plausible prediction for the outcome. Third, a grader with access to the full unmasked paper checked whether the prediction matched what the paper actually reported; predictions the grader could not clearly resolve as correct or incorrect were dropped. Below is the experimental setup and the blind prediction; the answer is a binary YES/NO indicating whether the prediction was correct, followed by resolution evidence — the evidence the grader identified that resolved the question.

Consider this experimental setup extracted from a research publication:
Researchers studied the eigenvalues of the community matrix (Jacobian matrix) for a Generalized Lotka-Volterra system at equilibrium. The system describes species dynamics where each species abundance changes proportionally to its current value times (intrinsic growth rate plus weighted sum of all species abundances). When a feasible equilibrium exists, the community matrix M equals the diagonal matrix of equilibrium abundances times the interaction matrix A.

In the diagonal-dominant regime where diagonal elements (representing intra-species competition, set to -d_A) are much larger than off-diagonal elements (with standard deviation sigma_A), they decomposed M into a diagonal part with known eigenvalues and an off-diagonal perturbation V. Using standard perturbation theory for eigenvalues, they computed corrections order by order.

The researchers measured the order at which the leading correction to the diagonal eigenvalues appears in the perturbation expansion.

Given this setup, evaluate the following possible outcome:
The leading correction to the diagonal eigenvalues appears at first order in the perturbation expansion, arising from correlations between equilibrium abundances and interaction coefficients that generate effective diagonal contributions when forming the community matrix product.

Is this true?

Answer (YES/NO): NO